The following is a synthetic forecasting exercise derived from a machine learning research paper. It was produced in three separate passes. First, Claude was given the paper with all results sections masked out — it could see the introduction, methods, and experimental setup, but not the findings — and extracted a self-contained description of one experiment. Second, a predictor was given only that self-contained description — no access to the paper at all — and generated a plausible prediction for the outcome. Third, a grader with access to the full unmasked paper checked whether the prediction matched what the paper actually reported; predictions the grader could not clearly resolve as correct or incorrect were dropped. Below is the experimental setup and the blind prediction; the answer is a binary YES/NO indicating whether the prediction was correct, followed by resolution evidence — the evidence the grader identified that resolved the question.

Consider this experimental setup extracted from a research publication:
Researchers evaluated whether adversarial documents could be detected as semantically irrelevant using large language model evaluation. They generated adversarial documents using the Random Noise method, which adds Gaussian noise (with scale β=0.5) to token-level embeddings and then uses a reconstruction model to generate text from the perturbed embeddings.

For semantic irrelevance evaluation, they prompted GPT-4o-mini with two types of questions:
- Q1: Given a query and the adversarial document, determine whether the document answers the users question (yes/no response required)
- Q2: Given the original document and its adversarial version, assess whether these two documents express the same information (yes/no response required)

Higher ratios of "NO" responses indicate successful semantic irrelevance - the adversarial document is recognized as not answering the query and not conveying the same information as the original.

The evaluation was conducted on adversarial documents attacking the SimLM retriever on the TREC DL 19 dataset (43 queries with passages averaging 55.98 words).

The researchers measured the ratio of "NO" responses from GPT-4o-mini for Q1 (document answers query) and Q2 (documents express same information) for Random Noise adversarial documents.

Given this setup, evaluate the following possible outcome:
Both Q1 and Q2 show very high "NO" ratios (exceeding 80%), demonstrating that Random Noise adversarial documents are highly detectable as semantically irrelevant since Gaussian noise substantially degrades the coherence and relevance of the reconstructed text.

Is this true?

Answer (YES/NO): YES